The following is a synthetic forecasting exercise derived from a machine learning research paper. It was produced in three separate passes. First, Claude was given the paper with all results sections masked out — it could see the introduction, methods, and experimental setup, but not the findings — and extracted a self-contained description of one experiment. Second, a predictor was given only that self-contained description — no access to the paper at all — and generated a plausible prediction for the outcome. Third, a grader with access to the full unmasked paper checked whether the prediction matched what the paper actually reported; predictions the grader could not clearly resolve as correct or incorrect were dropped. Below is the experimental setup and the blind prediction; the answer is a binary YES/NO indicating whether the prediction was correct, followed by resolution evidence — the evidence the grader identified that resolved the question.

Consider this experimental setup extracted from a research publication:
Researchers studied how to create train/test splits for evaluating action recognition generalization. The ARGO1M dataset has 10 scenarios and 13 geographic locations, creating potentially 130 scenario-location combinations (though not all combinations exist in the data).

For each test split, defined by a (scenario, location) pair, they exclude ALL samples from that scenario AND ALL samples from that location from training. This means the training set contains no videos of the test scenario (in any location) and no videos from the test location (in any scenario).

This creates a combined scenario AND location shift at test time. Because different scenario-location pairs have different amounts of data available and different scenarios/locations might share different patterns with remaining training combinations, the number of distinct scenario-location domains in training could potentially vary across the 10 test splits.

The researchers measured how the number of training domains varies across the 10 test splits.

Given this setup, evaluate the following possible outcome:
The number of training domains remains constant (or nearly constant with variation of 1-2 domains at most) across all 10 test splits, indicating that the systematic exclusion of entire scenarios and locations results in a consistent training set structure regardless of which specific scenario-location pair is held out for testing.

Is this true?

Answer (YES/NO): NO